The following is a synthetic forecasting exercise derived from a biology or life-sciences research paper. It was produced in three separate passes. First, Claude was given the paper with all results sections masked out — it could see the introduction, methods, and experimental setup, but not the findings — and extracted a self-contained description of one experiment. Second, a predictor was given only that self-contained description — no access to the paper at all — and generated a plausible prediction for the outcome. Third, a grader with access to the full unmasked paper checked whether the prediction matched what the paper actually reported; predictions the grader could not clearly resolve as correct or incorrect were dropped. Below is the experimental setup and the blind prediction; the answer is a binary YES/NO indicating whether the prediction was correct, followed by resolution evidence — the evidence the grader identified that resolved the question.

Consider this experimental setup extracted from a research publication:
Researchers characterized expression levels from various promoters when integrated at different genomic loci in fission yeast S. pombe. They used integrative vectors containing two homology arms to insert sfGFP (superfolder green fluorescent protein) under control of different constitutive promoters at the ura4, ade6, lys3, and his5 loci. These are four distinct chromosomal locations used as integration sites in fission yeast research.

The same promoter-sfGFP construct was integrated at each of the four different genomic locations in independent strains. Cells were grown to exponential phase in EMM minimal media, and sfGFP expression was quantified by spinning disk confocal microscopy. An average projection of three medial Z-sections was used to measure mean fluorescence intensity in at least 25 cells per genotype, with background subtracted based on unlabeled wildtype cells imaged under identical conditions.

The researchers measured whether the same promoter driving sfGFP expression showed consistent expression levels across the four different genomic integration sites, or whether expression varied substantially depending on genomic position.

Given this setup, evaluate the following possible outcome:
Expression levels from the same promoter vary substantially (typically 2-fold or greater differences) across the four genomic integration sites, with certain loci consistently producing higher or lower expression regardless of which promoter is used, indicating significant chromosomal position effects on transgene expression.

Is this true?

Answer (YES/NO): NO